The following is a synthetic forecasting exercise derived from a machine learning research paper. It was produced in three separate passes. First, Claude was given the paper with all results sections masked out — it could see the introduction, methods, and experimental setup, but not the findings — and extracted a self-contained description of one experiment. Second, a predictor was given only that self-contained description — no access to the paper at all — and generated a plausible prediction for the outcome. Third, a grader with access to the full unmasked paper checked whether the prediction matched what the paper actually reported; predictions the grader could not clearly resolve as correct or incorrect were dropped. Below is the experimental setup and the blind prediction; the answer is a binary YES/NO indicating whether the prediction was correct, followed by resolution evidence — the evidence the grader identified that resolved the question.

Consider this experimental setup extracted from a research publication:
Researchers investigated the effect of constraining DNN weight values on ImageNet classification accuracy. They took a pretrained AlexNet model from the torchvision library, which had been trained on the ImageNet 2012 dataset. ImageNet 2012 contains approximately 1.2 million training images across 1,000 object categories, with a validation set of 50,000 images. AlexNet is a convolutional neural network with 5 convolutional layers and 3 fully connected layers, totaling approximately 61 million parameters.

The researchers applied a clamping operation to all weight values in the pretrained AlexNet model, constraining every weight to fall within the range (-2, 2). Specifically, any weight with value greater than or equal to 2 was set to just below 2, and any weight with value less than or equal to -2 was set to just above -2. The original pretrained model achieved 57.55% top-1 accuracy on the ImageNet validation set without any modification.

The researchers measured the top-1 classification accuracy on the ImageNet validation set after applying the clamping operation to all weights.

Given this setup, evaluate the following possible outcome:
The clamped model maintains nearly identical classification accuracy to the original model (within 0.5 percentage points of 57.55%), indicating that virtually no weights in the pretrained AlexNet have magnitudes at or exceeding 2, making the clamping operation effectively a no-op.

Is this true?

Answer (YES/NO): NO